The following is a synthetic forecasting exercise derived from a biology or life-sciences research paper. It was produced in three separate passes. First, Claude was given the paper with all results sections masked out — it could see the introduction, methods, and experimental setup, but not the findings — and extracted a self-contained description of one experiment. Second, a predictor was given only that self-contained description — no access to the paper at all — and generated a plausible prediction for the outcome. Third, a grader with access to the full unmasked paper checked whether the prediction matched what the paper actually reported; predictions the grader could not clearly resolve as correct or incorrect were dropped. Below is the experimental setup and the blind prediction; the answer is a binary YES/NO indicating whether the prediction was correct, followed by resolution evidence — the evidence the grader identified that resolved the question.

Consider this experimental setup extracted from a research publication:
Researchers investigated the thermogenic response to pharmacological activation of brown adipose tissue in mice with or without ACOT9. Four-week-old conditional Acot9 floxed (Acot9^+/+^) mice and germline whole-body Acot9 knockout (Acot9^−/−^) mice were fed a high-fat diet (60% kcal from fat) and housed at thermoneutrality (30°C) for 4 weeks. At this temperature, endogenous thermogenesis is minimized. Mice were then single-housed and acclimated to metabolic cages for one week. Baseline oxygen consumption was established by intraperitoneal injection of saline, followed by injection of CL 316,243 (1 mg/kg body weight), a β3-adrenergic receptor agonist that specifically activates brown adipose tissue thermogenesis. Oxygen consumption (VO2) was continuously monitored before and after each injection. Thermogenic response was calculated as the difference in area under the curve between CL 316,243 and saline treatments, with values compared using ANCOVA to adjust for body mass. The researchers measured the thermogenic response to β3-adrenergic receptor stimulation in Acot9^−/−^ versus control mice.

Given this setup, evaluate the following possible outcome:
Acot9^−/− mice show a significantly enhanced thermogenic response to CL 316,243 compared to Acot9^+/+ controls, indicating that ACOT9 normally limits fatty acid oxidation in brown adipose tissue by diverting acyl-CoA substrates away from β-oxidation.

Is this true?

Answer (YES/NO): YES